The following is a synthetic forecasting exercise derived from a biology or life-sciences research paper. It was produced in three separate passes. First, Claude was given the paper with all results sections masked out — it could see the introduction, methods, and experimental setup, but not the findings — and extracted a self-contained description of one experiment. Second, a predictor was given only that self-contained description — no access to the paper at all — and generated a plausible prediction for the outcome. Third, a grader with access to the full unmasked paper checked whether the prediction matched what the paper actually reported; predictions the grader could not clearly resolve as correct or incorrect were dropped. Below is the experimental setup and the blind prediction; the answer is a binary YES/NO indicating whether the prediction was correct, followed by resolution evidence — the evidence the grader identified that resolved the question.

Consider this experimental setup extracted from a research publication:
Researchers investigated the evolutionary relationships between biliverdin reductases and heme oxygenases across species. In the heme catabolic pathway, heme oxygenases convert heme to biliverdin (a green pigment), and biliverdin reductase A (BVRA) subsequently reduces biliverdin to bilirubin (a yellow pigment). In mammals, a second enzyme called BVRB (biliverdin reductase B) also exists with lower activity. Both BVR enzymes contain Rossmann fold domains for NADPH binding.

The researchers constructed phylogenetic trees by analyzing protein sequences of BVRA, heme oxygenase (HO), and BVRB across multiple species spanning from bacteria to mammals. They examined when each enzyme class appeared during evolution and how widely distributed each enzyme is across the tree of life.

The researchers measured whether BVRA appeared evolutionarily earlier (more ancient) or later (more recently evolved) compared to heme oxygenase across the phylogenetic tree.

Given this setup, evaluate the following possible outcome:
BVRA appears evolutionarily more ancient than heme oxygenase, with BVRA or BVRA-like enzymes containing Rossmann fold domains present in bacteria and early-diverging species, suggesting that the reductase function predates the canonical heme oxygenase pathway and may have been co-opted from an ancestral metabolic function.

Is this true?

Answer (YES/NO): NO